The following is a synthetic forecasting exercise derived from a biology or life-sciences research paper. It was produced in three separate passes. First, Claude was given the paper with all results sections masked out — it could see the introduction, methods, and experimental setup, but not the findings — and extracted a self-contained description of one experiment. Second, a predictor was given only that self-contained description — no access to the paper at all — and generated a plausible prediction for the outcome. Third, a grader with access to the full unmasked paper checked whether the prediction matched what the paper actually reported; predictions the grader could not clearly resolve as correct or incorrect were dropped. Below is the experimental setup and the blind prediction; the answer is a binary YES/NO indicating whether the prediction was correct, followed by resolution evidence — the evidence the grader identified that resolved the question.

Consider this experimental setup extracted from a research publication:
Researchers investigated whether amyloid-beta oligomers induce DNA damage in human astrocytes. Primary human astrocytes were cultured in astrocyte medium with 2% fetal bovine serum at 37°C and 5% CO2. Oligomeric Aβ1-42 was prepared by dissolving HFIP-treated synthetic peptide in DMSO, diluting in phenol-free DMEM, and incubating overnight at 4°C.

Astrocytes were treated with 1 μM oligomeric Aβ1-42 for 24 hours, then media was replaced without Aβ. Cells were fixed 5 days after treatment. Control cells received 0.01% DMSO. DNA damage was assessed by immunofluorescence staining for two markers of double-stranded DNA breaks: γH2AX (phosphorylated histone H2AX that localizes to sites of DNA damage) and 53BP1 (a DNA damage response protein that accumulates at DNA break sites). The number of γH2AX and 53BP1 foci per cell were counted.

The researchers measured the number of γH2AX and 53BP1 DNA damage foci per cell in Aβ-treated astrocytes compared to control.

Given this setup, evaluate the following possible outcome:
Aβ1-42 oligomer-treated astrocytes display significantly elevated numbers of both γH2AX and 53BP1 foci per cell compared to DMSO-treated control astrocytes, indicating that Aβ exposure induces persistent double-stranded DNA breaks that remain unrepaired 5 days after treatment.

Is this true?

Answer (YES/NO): YES